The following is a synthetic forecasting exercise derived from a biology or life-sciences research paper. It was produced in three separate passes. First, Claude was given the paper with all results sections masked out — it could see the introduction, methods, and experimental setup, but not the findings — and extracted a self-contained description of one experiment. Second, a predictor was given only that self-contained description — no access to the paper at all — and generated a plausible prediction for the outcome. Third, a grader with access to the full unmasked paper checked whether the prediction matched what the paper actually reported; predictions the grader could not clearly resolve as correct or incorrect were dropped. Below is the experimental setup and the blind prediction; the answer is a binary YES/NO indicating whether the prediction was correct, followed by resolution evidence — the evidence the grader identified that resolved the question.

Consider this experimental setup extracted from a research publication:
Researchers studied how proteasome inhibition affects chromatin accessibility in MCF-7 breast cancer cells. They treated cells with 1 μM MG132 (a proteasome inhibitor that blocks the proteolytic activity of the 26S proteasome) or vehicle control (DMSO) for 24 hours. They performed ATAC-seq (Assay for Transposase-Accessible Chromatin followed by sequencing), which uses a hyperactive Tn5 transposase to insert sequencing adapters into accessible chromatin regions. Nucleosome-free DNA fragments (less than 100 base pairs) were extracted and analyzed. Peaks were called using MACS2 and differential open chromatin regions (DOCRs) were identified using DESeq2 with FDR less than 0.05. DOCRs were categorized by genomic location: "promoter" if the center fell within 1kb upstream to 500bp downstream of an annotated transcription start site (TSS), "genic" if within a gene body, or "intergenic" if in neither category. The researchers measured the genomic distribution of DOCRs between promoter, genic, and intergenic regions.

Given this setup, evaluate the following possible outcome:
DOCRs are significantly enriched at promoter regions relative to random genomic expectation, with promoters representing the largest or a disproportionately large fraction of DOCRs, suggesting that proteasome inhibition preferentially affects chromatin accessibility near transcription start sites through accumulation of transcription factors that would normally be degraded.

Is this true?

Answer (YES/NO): NO